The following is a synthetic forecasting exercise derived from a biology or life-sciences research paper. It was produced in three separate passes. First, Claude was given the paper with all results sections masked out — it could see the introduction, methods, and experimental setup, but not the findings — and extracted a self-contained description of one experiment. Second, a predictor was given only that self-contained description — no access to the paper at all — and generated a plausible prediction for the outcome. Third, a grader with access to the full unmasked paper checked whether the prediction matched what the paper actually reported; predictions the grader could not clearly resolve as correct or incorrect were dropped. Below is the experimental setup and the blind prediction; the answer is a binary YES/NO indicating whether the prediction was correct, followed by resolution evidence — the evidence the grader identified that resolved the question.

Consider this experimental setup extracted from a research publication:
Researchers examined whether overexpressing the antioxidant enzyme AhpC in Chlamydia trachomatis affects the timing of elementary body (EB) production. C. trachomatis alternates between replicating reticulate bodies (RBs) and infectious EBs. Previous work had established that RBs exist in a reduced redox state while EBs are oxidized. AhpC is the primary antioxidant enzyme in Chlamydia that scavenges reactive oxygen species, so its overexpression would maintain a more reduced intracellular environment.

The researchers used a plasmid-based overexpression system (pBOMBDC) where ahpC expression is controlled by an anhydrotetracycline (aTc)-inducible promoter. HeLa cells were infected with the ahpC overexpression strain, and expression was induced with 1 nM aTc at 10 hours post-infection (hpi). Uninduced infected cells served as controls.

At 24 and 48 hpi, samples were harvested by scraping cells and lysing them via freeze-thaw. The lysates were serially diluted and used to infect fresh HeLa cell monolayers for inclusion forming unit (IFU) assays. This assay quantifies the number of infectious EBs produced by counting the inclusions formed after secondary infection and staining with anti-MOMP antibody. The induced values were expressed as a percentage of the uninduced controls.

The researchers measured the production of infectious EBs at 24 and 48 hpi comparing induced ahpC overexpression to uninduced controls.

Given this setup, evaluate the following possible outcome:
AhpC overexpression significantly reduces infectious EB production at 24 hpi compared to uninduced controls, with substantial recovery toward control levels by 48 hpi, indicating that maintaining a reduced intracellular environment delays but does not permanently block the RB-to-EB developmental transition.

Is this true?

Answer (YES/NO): NO